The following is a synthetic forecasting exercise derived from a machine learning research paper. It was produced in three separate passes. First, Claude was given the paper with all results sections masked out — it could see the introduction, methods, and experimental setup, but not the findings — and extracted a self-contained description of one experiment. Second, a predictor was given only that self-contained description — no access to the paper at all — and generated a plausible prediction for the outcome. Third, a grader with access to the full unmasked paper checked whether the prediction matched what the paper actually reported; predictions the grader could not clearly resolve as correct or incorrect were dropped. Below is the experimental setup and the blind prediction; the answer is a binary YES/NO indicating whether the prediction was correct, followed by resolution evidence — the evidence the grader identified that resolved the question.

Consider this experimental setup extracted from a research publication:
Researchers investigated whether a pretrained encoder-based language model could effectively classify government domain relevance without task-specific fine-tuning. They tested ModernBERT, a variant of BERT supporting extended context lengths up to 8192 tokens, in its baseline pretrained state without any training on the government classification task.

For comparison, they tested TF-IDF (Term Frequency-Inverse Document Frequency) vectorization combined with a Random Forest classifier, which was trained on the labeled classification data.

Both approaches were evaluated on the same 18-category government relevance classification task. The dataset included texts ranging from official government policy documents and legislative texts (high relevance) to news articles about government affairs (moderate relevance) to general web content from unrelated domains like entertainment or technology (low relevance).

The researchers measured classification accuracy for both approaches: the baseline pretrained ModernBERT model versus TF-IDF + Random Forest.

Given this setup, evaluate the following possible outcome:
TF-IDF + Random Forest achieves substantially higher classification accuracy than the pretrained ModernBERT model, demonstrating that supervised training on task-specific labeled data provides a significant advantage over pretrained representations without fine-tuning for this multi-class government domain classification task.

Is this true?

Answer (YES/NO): YES